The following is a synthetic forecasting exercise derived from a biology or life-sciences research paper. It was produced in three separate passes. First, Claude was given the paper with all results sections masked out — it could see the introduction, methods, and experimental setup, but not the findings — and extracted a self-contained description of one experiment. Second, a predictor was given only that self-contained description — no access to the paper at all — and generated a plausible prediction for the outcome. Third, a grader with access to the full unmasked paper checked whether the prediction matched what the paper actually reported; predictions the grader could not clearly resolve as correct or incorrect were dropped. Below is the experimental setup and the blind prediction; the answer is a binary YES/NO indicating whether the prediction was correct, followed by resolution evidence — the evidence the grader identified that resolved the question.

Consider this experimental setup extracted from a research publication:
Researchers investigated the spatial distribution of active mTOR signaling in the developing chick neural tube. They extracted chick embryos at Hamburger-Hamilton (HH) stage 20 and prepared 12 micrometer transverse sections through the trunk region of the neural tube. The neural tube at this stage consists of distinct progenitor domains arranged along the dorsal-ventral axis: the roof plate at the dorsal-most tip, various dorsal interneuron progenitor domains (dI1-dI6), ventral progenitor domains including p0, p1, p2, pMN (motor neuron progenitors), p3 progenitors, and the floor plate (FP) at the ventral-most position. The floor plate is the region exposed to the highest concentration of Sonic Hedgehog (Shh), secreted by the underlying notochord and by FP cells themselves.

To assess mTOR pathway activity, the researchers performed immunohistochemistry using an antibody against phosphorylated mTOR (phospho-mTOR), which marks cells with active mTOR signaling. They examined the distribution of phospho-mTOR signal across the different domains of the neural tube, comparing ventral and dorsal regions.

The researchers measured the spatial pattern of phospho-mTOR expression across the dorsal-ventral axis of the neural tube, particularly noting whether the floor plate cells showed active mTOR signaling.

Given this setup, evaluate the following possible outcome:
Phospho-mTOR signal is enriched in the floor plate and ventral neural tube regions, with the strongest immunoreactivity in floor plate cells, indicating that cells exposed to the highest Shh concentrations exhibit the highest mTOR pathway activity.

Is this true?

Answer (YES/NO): NO